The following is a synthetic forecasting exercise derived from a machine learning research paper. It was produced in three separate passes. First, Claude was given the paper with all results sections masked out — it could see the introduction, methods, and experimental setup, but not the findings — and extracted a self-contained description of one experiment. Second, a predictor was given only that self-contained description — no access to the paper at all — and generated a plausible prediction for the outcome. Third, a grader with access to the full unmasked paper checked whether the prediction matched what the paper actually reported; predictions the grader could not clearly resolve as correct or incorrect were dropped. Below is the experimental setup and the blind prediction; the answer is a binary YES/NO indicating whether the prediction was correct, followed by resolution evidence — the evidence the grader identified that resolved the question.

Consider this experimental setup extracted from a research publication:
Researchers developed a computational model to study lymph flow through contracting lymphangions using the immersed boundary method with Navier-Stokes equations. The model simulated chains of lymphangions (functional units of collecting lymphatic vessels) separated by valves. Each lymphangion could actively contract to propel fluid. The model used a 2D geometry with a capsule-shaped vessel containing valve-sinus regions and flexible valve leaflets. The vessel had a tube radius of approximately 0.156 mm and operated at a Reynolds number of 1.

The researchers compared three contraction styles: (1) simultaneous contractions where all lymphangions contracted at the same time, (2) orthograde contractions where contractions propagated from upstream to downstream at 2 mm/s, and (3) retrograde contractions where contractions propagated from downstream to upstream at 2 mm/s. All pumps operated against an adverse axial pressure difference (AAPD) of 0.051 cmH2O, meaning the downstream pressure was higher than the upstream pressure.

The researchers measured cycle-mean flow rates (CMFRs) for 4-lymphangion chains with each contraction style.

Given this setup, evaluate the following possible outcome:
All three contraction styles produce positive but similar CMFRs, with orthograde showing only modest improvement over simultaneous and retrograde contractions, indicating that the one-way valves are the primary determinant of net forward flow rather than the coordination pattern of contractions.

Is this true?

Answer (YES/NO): NO